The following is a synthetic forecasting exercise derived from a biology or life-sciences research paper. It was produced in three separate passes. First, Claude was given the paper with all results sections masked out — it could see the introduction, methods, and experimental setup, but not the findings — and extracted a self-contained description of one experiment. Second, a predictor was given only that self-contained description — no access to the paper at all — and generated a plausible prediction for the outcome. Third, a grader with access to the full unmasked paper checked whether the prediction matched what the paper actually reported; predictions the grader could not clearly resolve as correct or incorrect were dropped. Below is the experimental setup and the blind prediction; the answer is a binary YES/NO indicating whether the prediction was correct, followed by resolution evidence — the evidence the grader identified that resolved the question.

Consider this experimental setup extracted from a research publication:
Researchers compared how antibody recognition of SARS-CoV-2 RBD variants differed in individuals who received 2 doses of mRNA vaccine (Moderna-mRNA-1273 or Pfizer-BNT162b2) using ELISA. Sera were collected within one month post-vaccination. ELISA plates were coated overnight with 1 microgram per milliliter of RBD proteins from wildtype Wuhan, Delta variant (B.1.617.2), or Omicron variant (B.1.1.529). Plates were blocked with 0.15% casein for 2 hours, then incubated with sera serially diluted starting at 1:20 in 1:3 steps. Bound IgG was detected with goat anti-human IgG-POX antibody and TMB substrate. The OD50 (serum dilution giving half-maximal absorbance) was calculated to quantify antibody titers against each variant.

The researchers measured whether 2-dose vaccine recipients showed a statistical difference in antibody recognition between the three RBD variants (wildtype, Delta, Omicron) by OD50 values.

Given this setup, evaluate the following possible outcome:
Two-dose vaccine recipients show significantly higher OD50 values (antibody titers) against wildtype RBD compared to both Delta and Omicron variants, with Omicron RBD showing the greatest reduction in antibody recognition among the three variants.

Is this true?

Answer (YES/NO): NO